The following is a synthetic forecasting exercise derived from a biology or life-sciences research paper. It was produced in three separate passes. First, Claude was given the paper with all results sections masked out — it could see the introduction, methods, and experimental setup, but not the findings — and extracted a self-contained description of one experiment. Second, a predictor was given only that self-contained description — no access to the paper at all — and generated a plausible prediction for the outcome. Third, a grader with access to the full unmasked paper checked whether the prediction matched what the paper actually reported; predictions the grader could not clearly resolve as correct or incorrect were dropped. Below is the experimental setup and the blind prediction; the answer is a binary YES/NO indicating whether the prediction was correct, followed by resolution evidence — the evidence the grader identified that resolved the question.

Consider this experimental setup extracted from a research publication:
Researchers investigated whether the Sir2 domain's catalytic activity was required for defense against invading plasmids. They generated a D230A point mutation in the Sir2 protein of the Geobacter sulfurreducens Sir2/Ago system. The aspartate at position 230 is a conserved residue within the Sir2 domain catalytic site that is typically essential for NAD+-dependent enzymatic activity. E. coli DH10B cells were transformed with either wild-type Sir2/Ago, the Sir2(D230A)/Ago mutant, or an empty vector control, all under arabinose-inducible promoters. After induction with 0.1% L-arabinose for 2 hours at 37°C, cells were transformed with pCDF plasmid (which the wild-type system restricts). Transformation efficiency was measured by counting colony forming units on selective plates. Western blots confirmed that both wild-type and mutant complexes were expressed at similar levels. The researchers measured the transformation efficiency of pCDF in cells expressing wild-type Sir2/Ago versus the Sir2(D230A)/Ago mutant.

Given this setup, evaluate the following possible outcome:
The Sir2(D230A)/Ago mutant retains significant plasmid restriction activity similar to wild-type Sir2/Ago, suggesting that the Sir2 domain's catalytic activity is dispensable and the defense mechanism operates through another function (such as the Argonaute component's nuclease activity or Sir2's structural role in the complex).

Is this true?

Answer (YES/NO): NO